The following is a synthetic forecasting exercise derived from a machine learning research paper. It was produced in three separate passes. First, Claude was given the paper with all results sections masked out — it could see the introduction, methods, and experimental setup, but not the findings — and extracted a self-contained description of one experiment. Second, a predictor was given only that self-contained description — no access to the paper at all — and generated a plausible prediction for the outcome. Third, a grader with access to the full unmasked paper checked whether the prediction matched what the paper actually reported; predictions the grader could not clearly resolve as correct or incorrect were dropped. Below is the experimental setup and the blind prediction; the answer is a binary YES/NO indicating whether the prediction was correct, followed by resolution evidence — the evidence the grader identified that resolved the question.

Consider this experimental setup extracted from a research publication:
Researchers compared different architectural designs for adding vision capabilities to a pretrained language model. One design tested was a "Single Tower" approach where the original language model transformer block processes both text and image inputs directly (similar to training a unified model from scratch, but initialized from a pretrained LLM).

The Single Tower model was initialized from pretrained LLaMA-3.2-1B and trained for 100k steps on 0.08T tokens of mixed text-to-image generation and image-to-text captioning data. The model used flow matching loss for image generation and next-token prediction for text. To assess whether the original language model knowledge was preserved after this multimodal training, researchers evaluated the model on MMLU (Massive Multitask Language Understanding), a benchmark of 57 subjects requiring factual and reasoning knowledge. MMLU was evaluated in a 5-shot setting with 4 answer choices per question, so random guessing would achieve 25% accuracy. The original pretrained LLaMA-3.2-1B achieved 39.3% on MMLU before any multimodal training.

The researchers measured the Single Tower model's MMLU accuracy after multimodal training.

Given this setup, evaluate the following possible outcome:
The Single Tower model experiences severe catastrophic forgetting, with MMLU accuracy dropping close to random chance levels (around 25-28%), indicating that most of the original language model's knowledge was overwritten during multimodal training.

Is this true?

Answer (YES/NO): YES